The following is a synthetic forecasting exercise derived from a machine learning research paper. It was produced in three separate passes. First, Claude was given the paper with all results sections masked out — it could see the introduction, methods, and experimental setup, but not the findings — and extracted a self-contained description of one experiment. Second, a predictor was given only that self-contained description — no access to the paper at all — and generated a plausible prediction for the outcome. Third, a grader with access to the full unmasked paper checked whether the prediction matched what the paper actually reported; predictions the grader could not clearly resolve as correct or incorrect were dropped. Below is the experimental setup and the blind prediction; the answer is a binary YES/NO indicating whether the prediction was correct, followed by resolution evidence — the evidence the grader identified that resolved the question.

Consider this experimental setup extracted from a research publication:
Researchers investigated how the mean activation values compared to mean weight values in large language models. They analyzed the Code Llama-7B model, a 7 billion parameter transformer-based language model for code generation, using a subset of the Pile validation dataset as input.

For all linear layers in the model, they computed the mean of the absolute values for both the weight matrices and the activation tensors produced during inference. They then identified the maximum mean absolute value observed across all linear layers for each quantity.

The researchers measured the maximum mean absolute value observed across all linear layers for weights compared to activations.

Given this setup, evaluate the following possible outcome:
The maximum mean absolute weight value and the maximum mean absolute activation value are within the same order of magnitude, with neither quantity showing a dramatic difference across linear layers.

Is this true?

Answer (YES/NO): NO